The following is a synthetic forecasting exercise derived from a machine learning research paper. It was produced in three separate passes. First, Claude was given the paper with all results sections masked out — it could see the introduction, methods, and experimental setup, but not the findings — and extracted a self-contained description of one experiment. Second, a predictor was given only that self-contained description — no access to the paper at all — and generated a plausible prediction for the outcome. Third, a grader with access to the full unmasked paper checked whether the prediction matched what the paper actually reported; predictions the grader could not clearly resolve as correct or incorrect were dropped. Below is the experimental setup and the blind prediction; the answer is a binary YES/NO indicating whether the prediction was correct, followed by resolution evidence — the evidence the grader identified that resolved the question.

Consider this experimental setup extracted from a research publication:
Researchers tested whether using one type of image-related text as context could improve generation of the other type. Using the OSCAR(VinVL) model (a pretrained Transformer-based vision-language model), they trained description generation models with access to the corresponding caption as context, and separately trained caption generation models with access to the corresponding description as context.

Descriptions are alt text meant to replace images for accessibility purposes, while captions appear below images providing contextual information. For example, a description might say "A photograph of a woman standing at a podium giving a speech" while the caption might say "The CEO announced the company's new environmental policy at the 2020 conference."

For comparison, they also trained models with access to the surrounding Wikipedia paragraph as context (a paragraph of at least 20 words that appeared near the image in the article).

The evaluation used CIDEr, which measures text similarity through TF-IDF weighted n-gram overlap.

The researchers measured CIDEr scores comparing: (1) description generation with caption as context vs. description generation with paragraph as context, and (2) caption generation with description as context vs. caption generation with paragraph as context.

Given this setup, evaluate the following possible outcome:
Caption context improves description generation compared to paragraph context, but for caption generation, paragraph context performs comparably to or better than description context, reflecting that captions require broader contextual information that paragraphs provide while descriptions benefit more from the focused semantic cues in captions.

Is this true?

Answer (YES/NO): NO